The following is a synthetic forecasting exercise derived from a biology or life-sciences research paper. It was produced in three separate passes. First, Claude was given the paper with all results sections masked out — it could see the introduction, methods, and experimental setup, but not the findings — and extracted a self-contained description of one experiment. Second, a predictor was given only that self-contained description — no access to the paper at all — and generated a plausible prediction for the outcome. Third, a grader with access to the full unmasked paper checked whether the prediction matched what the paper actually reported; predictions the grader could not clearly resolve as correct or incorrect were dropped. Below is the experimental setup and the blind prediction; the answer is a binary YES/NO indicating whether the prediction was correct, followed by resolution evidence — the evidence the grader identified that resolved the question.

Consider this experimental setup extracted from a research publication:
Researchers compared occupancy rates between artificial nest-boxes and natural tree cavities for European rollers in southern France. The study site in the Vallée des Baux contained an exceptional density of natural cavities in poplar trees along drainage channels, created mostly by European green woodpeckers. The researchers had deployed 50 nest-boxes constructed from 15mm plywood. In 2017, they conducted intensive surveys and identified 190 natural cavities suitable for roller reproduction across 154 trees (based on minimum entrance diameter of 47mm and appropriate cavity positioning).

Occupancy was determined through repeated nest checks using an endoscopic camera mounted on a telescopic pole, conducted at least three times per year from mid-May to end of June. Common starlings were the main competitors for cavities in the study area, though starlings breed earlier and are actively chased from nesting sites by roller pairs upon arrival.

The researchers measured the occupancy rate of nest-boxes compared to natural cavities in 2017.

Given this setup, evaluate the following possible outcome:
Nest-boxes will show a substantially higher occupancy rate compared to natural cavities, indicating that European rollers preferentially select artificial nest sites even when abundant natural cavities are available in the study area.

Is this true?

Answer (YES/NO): YES